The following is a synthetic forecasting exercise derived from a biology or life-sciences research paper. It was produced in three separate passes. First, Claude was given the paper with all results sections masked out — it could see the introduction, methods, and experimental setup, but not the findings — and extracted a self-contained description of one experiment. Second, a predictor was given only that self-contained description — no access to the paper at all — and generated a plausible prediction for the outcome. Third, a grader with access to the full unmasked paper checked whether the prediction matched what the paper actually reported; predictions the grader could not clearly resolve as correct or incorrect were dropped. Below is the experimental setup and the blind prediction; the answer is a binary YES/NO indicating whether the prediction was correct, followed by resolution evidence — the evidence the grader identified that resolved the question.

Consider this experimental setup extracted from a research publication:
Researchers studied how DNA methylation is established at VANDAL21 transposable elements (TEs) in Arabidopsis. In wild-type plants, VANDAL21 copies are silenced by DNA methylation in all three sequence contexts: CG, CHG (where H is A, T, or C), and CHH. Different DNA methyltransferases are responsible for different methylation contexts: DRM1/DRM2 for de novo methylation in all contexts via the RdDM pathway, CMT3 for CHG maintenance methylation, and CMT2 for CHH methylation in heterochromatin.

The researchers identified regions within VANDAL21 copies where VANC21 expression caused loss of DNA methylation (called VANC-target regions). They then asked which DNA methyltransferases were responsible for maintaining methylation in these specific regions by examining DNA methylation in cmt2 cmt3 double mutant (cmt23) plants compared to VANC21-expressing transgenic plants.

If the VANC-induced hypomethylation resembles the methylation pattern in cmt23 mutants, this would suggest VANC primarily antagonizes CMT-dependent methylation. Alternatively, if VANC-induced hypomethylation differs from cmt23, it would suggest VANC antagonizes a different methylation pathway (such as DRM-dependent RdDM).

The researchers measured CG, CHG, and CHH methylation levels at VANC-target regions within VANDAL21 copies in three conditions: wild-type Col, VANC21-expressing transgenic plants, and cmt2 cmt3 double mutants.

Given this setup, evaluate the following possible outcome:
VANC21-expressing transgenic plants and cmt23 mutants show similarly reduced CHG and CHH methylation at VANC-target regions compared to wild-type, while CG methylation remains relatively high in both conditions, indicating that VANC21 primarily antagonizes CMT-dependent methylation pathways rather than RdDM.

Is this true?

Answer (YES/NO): NO